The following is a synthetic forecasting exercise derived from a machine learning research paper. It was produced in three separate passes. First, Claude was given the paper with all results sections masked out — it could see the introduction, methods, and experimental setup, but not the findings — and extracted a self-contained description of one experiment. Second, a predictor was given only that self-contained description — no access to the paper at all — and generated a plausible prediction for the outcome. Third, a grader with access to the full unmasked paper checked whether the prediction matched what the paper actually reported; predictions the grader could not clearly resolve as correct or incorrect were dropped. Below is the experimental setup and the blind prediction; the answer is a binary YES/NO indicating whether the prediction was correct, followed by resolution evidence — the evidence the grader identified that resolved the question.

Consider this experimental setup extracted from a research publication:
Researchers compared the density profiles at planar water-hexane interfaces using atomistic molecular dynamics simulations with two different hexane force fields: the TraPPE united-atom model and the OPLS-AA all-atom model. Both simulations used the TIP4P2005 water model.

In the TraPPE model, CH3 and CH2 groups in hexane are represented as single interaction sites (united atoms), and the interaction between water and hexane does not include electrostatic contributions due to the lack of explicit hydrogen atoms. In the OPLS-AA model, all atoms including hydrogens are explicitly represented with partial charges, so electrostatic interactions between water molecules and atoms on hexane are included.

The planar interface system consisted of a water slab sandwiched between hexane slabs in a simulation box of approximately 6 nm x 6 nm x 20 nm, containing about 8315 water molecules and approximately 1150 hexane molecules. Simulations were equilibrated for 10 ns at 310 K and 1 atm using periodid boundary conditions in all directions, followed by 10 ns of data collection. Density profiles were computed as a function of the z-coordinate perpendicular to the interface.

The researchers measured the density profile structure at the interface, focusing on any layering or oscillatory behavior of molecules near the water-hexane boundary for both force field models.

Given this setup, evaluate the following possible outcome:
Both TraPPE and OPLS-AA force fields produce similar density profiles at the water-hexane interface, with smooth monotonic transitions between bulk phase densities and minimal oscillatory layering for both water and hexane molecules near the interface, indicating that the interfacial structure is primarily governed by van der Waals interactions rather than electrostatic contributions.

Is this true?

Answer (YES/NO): NO